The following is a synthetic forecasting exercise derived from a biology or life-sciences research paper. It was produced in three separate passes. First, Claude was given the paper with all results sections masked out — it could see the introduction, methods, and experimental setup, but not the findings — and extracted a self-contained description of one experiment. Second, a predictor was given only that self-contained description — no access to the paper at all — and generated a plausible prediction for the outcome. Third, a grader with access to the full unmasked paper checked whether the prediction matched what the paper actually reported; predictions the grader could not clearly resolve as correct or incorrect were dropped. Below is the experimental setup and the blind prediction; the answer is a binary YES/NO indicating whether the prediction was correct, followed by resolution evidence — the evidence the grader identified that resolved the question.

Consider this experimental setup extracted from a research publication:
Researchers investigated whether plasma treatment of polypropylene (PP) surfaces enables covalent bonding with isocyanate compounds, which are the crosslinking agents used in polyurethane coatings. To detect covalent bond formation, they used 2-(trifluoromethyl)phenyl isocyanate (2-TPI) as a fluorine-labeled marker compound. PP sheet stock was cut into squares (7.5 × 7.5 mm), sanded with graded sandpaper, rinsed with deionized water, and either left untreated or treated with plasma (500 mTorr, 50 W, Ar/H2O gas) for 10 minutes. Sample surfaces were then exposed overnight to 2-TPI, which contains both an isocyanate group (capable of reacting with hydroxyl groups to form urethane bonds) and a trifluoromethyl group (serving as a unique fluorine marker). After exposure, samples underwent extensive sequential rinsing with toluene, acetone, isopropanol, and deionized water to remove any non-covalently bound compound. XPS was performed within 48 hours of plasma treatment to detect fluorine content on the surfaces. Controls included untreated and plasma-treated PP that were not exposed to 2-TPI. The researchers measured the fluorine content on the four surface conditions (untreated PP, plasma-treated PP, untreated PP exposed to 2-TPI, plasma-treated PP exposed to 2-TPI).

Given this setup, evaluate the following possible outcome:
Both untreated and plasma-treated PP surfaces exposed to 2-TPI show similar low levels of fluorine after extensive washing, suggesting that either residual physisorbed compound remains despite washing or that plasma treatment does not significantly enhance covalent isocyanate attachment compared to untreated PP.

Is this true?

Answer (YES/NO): NO